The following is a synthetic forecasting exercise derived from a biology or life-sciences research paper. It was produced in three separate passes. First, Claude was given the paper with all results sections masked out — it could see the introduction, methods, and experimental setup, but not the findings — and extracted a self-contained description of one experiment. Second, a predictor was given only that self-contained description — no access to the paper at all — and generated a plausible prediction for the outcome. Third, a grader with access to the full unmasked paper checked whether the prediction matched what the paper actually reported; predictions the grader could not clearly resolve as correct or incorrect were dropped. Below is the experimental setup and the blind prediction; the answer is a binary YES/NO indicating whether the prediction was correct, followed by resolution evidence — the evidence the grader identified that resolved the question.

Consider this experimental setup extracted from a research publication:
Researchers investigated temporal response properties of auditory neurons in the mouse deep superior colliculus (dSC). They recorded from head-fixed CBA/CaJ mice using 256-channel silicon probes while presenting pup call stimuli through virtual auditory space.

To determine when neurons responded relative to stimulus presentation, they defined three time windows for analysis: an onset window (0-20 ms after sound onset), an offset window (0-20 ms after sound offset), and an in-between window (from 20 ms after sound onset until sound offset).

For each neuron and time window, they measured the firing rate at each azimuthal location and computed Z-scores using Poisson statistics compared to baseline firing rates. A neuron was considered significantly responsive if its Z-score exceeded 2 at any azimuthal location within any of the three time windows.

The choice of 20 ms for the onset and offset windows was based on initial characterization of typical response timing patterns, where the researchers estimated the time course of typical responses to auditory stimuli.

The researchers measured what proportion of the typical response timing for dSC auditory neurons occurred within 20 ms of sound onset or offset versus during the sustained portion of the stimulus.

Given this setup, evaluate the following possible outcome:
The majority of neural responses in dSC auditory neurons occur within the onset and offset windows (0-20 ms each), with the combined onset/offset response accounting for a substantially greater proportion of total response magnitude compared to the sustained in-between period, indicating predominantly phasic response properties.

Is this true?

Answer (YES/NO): YES